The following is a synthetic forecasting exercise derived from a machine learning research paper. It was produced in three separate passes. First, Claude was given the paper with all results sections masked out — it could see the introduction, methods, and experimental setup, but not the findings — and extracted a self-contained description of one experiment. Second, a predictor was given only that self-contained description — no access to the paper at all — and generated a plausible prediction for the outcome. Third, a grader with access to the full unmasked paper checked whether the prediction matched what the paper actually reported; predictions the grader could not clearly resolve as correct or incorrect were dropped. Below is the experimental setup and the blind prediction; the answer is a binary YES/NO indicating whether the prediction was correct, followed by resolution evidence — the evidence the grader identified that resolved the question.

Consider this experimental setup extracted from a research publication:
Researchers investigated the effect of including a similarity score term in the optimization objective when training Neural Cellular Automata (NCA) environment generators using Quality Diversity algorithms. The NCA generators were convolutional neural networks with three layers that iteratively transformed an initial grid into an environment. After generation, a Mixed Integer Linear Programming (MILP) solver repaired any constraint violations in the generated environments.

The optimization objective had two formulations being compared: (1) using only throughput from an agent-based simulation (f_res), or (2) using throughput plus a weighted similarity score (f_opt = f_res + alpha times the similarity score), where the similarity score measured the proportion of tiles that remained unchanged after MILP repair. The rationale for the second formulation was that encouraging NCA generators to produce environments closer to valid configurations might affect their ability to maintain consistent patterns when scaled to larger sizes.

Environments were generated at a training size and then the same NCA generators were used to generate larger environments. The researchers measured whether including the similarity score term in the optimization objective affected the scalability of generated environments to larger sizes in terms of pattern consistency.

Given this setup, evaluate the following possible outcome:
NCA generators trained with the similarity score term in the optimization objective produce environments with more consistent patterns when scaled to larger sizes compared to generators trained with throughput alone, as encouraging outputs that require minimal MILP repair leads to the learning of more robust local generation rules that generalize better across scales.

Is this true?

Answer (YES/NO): YES